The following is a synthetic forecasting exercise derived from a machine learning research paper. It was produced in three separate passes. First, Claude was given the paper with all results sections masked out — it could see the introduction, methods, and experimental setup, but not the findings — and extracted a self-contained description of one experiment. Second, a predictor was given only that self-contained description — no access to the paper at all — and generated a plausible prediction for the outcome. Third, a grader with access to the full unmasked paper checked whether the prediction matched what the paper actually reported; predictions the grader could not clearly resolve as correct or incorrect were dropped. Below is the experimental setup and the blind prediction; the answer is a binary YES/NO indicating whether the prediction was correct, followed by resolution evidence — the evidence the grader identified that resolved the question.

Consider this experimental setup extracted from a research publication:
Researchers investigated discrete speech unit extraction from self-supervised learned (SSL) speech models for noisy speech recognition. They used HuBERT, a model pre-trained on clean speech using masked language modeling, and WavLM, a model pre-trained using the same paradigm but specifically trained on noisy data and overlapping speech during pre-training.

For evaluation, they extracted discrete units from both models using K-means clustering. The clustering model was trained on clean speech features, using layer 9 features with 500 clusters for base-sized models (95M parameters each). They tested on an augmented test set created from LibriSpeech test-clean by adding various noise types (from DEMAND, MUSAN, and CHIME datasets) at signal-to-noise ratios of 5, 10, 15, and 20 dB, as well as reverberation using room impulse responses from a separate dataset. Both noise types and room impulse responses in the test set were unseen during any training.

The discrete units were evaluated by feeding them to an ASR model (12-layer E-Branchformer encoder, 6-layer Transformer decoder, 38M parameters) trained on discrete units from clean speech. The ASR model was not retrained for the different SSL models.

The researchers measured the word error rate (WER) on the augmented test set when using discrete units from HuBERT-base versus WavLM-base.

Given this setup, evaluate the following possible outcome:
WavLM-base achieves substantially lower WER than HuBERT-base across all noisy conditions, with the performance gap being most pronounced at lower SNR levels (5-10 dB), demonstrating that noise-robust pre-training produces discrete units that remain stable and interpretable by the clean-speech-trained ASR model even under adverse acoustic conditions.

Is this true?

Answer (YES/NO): NO